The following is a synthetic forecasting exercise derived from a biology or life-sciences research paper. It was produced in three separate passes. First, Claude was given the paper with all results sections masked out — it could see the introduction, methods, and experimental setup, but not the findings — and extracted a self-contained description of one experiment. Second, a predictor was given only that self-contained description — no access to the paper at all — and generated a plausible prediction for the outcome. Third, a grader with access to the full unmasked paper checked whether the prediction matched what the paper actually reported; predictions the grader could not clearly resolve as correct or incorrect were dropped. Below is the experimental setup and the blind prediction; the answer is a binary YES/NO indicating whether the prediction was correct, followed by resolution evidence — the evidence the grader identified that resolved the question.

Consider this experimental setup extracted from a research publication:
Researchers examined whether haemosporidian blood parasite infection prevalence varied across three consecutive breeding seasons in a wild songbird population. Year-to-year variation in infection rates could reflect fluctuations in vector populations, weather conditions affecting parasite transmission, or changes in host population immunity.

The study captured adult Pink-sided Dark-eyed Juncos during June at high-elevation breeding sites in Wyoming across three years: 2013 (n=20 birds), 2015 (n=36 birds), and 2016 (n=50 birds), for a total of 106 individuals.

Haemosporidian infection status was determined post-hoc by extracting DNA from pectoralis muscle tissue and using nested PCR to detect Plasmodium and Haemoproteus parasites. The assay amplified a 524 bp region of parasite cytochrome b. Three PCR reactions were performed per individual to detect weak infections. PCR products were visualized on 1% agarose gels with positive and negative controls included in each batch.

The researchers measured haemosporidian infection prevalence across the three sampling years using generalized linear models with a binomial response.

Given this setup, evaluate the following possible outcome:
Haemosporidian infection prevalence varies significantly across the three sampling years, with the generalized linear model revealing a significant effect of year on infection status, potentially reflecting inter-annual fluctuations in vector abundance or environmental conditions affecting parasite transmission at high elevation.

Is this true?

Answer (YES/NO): YES